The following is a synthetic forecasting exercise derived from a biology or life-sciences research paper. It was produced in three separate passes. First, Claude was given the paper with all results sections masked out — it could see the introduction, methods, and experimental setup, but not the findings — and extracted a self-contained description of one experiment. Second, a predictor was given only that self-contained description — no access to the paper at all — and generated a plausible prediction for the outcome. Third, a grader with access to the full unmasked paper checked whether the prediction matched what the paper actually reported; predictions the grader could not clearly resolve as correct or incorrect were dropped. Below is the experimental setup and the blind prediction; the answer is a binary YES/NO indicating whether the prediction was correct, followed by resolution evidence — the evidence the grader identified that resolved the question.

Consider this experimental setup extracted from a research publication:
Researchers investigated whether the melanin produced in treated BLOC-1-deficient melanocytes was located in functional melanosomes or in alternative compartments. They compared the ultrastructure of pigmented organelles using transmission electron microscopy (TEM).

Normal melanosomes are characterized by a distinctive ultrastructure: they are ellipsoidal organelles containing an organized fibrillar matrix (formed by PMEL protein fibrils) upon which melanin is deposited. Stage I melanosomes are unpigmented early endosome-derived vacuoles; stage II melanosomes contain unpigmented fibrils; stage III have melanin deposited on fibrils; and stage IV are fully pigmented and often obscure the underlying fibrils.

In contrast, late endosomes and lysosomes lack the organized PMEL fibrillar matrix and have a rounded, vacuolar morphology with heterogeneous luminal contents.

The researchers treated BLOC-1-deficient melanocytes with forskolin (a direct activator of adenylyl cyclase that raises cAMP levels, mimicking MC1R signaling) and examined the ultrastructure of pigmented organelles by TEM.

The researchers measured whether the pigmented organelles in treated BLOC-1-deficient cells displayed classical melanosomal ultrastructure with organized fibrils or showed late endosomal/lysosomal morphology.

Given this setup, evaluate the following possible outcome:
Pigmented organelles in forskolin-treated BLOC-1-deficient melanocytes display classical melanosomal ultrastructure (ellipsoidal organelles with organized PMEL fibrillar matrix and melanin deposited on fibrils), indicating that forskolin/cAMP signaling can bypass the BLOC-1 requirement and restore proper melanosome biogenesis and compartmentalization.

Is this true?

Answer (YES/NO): NO